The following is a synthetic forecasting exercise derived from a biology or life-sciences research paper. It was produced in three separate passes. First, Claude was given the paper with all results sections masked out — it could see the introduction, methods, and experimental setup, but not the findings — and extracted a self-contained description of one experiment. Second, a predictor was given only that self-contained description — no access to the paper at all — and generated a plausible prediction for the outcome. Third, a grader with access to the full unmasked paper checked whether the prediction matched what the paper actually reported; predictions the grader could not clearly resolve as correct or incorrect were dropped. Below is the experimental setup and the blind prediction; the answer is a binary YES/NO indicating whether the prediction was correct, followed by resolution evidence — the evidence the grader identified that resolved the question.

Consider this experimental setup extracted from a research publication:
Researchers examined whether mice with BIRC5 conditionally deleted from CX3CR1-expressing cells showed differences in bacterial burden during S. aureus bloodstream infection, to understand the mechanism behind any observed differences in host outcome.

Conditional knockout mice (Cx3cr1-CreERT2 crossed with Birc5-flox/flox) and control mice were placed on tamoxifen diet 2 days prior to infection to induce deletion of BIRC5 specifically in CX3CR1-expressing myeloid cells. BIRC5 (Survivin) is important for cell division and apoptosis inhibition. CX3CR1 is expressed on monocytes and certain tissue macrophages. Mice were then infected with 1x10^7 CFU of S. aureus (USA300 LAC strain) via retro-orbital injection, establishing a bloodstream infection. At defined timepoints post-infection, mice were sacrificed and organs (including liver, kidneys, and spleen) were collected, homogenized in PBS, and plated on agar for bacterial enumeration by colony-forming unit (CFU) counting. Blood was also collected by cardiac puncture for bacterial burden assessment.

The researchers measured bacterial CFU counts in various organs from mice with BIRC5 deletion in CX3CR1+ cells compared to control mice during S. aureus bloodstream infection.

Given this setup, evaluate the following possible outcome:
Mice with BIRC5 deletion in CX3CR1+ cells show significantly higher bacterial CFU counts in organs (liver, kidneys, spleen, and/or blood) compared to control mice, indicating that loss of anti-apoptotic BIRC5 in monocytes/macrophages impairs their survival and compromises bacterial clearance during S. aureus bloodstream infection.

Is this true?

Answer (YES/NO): NO